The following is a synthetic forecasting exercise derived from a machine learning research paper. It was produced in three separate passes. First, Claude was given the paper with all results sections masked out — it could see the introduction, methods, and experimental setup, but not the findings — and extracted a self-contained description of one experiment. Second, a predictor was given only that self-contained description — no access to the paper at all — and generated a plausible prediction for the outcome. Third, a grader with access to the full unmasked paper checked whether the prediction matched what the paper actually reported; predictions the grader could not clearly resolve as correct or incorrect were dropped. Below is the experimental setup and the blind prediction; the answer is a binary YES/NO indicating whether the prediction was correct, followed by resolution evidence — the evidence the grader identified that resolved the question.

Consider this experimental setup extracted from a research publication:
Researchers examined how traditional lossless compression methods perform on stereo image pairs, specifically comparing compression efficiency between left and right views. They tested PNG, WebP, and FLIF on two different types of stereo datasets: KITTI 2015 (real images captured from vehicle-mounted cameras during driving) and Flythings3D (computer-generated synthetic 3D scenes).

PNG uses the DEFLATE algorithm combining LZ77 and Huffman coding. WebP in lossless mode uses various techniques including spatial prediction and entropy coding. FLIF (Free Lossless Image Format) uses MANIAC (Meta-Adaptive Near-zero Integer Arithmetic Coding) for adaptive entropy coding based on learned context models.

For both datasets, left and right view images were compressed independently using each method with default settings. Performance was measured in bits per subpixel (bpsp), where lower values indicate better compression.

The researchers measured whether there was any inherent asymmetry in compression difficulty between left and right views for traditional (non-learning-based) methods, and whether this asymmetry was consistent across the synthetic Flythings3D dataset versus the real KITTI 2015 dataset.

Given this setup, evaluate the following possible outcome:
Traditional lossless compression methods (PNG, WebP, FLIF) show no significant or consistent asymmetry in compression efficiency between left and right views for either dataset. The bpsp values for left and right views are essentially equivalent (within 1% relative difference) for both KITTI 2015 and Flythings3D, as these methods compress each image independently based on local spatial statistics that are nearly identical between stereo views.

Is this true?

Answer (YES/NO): NO